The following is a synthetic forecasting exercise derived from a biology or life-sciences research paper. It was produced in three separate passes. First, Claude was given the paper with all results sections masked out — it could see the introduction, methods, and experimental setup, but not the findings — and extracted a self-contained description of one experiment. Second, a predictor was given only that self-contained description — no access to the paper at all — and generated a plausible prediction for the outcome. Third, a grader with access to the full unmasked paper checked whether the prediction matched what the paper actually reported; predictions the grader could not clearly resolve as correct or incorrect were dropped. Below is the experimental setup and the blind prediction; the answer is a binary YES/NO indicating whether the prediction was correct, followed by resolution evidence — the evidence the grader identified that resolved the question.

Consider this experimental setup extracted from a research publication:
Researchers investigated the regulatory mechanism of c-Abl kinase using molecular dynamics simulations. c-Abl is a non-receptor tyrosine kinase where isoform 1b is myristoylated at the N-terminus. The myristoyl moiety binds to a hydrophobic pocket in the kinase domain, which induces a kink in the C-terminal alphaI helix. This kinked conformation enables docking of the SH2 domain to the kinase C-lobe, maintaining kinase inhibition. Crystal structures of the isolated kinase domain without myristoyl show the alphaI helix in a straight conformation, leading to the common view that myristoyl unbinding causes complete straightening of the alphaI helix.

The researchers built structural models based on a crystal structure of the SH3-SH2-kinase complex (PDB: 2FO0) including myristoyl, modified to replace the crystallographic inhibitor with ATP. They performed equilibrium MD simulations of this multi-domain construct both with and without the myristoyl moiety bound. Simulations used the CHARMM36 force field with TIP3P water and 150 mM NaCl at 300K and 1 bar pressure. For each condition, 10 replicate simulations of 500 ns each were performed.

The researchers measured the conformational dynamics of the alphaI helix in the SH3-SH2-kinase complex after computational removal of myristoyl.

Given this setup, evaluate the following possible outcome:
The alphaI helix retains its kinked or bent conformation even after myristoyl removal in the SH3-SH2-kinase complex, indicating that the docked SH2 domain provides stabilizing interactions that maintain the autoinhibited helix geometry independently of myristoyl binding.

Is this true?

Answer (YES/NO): NO